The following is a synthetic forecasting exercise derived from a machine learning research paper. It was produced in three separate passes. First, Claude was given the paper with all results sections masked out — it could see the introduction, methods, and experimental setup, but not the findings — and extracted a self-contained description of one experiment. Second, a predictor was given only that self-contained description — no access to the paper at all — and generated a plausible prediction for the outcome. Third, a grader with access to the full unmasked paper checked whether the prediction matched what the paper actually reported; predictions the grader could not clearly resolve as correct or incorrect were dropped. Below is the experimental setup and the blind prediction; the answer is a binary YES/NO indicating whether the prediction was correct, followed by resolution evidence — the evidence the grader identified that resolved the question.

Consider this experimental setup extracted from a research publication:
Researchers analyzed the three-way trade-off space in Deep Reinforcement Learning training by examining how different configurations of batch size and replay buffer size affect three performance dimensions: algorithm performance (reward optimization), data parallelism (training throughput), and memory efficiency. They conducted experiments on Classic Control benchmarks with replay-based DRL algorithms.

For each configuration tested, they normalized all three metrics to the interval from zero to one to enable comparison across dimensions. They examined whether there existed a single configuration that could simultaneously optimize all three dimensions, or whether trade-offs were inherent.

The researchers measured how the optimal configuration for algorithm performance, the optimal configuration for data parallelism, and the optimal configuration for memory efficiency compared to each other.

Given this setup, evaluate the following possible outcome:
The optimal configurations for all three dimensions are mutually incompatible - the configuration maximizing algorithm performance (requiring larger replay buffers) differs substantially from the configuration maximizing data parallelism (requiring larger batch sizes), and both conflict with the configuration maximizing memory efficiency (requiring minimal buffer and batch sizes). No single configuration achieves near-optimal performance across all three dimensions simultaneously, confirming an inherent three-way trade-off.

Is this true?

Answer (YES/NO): YES